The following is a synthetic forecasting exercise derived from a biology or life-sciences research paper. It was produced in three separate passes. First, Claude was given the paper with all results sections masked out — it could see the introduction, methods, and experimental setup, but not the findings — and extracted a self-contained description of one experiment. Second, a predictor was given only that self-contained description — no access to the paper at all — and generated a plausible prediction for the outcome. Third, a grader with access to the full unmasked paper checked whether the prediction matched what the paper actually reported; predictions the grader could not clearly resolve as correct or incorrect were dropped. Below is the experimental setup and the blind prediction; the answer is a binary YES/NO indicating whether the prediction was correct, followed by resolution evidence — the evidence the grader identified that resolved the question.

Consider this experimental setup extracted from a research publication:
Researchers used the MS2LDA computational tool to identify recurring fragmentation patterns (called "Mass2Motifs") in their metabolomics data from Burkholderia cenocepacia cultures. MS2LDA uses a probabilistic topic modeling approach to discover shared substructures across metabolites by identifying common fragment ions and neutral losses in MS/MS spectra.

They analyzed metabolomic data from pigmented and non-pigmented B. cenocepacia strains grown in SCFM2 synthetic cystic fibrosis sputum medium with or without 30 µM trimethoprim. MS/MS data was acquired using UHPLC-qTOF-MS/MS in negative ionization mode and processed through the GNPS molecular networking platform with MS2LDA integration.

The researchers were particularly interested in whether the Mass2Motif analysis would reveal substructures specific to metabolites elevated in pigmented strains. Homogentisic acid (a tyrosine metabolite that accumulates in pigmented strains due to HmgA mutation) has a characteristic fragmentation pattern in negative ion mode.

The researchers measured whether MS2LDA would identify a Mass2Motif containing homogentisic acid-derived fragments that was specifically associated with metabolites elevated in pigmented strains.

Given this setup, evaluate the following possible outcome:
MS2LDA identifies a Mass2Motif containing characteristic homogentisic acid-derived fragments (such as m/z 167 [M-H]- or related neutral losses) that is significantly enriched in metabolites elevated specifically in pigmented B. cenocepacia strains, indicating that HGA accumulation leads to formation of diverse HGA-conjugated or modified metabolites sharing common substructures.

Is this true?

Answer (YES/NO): NO